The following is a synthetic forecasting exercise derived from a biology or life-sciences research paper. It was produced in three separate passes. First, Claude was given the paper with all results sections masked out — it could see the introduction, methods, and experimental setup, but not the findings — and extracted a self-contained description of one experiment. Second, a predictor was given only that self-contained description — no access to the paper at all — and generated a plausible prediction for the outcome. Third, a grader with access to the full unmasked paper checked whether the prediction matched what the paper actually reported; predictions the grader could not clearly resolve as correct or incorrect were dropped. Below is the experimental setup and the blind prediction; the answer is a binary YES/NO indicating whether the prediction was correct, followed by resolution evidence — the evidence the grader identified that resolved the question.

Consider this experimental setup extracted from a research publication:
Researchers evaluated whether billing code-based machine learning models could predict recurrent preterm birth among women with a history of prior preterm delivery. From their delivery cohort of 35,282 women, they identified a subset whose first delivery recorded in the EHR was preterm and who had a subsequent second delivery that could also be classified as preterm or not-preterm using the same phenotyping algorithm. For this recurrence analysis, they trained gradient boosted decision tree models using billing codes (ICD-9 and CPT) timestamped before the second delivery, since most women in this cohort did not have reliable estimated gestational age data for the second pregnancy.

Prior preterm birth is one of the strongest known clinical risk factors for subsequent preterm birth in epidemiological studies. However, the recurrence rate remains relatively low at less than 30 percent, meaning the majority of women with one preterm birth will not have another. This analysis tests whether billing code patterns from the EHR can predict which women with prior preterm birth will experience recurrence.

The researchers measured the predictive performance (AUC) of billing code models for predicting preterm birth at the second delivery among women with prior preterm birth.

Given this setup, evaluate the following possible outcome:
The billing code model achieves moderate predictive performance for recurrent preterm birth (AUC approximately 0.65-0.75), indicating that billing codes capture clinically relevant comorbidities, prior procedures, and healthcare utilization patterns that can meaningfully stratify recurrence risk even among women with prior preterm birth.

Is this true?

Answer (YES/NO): NO